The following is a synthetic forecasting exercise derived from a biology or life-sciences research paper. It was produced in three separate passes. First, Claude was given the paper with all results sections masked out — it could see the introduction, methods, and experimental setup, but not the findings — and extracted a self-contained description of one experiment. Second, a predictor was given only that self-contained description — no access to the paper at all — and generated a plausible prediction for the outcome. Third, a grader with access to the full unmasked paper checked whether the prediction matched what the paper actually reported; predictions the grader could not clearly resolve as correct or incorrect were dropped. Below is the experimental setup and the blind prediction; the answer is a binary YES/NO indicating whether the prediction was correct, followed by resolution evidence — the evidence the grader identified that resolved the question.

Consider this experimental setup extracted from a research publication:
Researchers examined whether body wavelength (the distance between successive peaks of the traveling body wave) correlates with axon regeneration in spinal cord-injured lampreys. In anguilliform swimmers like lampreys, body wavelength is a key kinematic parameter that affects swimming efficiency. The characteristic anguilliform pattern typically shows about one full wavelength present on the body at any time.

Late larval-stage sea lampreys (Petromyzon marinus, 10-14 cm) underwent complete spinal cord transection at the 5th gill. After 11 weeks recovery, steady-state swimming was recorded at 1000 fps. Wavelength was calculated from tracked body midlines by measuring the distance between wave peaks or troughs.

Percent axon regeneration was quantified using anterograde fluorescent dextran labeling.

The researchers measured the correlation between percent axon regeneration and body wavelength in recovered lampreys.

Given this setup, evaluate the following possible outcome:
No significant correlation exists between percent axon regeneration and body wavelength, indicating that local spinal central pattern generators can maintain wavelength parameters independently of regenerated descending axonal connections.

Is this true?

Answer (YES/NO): YES